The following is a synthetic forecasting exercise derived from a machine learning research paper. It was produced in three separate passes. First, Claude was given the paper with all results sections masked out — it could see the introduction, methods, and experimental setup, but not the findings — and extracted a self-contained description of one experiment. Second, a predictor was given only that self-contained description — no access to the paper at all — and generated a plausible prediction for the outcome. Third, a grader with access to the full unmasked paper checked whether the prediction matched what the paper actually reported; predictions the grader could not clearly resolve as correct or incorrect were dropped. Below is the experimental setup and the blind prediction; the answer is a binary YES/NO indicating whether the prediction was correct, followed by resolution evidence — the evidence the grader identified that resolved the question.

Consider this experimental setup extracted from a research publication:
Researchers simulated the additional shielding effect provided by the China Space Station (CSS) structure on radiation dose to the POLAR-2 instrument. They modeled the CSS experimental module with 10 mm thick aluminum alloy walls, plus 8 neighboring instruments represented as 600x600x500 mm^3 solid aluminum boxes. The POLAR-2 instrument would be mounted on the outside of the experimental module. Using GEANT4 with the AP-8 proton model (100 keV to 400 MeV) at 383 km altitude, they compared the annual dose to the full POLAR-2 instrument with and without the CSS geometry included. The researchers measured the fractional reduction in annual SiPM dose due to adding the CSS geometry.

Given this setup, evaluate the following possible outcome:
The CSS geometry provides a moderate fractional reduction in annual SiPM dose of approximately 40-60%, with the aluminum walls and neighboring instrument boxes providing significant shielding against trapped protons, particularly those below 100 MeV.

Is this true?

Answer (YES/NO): NO